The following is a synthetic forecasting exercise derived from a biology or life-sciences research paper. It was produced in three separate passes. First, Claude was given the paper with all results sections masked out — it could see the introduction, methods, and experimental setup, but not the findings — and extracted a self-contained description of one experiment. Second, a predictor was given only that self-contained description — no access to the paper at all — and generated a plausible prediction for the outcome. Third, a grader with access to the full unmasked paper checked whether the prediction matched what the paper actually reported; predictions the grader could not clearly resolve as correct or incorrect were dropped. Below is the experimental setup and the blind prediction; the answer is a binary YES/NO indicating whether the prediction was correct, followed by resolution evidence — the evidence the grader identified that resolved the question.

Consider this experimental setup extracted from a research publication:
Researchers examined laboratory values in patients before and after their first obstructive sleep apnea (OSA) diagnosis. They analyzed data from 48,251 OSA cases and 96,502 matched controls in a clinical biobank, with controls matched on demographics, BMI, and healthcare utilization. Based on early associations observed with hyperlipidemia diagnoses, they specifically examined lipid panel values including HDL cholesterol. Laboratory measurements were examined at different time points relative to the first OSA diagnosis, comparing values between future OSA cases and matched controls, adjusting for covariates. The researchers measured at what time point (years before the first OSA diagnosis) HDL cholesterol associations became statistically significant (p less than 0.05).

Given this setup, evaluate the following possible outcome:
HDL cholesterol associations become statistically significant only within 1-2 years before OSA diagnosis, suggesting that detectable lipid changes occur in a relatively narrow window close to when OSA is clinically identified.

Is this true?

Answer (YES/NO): NO